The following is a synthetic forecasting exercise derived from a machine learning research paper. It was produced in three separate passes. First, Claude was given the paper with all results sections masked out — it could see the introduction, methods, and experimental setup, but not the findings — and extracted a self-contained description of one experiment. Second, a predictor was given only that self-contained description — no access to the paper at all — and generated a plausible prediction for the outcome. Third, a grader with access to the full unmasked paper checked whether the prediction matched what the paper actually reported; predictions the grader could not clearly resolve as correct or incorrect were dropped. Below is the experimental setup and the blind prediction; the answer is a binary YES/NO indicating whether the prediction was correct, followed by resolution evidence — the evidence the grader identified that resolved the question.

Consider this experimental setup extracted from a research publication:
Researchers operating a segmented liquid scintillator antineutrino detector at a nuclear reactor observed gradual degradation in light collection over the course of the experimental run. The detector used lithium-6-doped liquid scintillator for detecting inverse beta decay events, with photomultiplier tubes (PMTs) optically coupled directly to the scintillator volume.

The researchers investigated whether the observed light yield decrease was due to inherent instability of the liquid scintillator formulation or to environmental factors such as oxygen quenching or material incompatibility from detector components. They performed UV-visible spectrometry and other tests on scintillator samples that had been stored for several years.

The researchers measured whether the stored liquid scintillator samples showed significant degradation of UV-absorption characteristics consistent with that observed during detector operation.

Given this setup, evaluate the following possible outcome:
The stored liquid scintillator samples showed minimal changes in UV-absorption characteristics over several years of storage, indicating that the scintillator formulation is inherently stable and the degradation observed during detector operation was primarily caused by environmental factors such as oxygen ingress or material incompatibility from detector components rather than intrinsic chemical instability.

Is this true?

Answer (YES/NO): YES